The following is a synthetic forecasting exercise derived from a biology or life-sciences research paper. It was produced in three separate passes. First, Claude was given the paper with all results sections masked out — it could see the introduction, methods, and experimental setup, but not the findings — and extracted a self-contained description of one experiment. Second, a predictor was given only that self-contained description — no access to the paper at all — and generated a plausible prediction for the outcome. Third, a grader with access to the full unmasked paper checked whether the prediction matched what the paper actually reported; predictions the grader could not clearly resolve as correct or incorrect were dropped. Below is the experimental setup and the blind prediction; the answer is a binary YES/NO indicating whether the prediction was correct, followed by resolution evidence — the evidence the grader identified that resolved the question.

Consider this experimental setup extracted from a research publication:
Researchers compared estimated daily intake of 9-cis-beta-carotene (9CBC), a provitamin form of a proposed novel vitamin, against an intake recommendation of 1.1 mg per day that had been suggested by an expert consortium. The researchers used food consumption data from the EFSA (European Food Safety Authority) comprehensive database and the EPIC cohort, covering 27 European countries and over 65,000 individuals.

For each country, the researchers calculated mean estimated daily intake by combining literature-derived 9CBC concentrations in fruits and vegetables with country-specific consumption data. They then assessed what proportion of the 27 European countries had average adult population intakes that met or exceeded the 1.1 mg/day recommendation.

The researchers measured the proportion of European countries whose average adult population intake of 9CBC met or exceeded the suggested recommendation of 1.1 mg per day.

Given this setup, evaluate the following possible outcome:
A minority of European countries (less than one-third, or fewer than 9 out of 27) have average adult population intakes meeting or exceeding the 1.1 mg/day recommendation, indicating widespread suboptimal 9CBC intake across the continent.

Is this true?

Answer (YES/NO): YES